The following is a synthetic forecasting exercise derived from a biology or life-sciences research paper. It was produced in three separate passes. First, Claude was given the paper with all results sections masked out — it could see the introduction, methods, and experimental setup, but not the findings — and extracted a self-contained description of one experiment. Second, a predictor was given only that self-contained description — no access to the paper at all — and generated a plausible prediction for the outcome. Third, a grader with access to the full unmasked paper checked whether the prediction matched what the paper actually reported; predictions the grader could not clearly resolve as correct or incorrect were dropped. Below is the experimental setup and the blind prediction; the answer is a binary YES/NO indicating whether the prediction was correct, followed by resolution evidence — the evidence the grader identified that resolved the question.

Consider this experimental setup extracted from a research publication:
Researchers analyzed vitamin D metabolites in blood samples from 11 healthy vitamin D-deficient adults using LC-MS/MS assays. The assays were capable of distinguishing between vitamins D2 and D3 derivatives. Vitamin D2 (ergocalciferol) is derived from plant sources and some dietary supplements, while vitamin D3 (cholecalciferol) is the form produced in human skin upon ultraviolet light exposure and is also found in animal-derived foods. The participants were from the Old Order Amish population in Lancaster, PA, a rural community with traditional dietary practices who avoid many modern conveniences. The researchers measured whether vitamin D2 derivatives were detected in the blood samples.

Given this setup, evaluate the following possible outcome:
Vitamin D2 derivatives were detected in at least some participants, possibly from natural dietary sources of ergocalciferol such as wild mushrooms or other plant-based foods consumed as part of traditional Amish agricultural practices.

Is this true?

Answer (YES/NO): NO